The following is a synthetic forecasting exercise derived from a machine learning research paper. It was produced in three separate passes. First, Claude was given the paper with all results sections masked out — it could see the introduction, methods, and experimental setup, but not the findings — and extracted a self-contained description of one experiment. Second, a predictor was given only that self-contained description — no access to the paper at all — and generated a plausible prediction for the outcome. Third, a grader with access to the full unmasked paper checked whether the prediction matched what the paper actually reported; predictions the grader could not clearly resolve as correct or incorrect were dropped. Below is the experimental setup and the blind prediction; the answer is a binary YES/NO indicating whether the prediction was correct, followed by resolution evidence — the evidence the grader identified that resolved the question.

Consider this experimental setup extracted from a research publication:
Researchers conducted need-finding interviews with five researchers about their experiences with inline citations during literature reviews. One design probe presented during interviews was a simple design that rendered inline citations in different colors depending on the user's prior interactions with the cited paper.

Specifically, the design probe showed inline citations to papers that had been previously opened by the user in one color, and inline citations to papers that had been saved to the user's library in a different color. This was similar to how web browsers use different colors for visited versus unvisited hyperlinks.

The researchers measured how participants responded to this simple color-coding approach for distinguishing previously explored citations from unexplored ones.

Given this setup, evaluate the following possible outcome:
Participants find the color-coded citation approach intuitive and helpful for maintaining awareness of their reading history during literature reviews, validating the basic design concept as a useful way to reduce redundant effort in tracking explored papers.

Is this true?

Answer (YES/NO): YES